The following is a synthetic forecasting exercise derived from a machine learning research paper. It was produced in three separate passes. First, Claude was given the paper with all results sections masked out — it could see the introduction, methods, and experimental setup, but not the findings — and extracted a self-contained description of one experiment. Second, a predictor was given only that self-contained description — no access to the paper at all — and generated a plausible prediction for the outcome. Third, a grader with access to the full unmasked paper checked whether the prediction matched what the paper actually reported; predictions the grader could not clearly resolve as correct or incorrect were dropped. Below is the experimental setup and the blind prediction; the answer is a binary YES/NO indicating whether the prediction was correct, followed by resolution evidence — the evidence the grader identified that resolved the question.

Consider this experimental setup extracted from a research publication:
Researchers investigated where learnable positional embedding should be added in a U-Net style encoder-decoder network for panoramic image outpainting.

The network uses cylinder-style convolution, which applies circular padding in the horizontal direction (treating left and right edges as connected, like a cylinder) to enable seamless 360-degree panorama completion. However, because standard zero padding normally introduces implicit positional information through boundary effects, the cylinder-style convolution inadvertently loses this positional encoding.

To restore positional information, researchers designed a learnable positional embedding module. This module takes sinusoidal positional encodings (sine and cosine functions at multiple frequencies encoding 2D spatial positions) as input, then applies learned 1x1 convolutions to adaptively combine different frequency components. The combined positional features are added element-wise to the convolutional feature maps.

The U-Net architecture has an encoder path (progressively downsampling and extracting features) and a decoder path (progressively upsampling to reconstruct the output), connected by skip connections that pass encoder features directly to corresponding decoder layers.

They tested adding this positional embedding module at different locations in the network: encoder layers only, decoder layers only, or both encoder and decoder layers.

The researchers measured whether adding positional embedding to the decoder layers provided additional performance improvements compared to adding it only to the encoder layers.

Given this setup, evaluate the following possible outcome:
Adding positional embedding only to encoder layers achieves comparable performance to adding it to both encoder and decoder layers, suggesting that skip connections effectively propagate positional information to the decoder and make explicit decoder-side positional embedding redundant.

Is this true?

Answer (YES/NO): YES